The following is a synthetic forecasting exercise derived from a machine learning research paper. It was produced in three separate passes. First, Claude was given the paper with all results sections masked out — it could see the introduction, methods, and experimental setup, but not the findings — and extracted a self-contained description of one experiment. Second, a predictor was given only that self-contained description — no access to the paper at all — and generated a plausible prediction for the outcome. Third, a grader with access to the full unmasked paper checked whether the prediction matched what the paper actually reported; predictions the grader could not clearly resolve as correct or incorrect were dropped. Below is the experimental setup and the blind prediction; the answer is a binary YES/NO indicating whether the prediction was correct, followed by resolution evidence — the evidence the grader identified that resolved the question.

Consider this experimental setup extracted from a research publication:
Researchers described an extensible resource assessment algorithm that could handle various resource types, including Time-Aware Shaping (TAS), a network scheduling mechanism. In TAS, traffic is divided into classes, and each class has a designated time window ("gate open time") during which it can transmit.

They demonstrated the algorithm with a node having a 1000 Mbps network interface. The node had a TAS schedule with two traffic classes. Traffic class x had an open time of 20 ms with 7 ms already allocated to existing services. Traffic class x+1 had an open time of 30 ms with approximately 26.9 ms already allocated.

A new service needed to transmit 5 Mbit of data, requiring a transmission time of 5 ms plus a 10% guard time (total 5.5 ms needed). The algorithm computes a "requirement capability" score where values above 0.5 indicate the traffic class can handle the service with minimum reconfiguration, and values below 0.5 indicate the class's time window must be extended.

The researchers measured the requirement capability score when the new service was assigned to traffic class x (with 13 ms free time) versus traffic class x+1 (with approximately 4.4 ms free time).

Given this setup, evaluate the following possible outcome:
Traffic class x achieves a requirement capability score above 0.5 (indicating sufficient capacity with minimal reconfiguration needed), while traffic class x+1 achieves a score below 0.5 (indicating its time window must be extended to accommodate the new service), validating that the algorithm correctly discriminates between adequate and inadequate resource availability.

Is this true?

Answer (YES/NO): YES